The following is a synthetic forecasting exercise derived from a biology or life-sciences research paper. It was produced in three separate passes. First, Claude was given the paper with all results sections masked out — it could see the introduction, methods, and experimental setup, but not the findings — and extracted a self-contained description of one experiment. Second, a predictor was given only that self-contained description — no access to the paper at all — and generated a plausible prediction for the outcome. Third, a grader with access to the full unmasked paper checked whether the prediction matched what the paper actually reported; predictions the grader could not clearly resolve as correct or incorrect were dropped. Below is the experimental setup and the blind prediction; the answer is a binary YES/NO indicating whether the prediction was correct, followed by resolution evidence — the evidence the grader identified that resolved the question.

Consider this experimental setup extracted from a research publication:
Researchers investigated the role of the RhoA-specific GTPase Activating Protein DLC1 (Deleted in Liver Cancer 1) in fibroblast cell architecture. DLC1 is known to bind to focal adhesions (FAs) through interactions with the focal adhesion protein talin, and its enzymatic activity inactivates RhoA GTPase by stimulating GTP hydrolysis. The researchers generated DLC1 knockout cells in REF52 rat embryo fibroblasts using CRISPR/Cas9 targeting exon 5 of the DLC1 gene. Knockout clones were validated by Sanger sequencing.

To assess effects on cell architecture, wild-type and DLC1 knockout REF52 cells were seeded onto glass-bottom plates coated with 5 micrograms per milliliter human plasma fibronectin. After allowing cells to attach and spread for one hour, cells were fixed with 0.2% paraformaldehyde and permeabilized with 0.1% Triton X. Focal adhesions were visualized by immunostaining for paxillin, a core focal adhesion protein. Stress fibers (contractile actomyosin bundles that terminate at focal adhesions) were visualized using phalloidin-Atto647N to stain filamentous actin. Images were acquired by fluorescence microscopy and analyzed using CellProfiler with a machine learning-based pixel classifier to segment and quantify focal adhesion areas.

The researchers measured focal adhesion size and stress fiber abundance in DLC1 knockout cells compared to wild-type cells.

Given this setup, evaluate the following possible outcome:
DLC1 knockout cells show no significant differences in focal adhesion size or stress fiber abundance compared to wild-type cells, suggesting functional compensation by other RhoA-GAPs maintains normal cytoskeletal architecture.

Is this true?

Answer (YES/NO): NO